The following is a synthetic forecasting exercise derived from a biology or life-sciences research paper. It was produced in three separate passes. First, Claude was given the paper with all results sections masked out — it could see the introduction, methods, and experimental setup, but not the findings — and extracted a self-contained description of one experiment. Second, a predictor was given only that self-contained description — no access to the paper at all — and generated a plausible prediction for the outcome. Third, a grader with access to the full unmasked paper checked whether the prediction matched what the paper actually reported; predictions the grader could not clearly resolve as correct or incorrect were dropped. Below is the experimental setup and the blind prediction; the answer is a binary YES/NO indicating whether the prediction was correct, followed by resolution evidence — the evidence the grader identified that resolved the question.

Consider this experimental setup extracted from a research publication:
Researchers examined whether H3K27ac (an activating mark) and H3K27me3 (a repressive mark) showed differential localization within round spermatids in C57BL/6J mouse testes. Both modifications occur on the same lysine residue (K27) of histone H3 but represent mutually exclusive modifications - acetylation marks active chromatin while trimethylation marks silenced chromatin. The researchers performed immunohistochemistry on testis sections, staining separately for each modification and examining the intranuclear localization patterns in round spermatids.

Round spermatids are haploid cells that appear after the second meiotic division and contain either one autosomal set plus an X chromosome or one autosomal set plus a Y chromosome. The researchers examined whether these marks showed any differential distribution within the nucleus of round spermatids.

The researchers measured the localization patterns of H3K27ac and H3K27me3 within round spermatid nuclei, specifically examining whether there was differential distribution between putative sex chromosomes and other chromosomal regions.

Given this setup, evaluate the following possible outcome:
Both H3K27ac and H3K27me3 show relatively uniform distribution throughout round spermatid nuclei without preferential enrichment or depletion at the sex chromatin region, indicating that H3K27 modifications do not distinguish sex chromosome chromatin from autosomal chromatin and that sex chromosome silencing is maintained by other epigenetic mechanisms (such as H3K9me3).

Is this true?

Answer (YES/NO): NO